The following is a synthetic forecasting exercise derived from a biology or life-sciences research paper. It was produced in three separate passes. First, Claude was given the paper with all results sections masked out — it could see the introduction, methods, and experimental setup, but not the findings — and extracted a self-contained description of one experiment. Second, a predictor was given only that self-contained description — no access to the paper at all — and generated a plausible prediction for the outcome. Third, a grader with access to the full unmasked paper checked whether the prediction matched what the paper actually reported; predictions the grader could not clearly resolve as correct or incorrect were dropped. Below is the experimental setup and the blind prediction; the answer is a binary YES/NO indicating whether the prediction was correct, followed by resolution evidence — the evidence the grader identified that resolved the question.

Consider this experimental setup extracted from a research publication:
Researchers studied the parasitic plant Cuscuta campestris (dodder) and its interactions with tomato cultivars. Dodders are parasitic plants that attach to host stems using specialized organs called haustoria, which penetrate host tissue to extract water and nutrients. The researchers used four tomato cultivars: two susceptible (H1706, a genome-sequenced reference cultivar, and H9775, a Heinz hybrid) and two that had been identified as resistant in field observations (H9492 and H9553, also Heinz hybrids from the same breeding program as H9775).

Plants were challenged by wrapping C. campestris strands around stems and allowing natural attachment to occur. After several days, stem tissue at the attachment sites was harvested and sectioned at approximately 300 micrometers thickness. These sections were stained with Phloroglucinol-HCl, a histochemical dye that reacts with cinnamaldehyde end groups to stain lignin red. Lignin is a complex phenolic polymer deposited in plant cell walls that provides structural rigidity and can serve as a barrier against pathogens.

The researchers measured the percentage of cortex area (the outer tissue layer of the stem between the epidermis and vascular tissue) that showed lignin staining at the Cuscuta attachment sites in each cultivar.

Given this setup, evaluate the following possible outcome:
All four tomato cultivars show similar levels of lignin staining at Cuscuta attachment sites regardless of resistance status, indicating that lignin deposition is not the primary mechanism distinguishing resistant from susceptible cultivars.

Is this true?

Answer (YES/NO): NO